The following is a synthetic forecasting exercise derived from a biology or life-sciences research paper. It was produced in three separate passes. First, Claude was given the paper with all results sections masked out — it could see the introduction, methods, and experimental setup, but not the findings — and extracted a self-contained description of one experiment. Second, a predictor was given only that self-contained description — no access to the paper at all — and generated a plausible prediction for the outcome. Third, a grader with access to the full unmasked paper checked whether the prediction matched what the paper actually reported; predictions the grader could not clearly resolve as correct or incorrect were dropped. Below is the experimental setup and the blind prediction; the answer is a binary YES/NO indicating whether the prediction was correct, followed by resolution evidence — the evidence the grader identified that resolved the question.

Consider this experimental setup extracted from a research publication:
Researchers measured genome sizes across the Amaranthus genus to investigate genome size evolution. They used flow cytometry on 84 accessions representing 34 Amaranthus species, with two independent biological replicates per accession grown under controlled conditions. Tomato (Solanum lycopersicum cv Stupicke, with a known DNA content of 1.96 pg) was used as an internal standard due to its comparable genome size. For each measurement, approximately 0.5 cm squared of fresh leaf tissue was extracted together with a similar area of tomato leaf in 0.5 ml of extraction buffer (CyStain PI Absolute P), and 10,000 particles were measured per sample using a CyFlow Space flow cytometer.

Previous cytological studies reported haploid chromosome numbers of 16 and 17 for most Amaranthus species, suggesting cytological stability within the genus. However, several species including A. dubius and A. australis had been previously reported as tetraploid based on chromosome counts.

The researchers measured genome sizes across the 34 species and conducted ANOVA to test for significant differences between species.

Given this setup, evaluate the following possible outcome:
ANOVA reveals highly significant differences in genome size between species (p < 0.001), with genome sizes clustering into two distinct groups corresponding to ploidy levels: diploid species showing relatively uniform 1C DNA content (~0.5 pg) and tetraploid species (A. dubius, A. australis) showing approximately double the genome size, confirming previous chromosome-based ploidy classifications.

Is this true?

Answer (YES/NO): NO